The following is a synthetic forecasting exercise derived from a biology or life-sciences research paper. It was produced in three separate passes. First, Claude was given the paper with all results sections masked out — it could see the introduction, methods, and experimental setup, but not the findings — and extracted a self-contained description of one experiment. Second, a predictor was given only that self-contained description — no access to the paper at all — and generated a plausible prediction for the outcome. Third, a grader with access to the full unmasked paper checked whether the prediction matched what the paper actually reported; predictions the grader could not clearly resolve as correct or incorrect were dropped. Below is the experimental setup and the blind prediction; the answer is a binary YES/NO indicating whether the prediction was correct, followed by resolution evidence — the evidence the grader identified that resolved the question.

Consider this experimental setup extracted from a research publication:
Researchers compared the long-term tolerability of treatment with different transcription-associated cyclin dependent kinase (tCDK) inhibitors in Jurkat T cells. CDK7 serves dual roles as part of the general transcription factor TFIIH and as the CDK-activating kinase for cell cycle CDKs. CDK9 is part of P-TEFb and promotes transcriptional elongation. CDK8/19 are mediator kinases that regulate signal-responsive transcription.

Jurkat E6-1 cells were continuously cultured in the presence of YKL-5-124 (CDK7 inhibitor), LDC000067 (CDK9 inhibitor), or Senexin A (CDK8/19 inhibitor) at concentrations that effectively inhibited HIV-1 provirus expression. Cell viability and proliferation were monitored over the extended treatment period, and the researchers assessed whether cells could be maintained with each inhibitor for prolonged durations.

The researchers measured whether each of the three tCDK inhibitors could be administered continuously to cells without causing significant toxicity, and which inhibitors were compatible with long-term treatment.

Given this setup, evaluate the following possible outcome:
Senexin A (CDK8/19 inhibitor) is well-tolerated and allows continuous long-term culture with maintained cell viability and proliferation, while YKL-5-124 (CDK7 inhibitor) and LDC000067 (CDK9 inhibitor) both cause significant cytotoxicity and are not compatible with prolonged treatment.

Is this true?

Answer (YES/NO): NO